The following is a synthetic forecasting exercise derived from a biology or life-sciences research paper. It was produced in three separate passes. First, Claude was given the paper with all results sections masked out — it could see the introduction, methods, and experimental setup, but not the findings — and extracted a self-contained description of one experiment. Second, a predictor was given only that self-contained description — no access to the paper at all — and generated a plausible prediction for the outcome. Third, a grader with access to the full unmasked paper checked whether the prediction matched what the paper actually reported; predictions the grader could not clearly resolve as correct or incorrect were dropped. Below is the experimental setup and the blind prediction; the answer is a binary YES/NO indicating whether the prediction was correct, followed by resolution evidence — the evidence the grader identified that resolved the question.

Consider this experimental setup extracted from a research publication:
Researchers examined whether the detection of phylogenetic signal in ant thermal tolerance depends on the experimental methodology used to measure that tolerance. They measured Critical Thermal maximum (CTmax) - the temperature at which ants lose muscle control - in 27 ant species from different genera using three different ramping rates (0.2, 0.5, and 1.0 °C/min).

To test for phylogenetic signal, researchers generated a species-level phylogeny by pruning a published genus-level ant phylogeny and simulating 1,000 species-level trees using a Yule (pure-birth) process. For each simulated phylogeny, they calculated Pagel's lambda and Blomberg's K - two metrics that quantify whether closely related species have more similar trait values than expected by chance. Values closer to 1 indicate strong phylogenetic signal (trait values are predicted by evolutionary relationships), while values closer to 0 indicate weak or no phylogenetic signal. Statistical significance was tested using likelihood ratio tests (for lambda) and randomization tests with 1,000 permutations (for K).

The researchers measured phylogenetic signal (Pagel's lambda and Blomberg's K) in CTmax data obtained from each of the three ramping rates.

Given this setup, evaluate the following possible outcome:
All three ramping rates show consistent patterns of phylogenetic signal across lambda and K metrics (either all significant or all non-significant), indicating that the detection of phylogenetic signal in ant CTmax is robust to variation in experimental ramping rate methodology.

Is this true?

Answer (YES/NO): NO